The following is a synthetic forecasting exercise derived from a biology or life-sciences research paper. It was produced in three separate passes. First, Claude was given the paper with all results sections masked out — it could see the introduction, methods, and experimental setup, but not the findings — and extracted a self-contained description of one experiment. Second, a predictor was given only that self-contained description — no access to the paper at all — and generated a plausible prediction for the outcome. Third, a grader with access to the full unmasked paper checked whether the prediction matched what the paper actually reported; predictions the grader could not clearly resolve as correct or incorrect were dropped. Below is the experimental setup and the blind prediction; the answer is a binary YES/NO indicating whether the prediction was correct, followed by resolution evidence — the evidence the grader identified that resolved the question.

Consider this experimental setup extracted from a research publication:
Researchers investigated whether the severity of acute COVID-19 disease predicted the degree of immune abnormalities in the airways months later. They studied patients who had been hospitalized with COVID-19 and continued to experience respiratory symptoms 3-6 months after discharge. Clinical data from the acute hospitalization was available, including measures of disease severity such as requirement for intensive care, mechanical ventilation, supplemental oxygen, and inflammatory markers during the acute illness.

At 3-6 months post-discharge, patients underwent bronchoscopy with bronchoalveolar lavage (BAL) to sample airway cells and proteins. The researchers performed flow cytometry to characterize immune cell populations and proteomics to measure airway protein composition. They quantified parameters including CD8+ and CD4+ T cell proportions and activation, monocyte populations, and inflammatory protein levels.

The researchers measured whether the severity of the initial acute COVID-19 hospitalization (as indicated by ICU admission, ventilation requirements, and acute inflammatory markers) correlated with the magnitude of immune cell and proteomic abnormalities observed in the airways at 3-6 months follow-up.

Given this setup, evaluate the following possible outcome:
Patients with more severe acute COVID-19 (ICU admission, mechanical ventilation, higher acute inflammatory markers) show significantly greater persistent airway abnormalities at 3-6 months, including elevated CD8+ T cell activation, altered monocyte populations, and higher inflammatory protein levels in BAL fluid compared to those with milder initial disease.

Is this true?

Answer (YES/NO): NO